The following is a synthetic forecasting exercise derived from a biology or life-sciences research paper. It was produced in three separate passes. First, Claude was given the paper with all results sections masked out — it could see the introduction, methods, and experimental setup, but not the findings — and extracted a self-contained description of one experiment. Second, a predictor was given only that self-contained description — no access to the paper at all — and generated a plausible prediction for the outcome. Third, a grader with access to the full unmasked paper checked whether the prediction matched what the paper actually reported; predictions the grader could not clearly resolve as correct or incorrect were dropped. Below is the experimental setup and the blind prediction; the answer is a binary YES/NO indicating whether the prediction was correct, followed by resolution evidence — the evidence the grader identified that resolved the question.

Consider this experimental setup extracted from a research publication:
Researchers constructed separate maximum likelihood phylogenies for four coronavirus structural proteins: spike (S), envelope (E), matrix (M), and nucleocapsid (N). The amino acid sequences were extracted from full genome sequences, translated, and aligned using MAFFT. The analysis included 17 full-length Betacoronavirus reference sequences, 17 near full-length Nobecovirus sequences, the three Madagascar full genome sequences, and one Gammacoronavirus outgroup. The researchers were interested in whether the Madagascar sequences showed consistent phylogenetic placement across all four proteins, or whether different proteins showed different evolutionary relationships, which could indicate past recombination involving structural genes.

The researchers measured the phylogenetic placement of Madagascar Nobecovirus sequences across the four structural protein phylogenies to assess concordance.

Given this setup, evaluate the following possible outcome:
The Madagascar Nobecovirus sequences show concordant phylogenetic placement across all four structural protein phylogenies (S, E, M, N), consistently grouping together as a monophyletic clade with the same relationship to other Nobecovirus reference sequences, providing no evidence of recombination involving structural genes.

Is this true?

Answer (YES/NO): NO